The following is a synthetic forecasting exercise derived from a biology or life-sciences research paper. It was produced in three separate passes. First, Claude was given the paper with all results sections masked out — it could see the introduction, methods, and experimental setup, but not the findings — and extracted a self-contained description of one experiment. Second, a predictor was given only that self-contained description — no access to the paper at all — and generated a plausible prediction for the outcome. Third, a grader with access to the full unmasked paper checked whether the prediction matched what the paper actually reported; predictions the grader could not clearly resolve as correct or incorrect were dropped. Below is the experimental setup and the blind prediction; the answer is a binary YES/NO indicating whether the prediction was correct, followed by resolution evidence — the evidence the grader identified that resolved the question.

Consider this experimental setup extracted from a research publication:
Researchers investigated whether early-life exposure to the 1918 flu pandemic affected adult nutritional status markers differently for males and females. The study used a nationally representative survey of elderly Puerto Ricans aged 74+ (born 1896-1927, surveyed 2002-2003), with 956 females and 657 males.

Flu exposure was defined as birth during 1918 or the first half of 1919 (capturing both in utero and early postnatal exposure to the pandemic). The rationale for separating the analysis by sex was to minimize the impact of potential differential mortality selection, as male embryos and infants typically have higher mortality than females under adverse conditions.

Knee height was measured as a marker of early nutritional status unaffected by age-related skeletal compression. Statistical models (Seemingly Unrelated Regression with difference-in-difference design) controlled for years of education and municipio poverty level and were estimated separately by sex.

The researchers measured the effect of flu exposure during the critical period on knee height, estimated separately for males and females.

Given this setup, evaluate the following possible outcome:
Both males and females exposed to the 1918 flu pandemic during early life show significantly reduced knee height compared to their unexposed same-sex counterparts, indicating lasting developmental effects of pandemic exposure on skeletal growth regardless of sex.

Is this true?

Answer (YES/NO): NO